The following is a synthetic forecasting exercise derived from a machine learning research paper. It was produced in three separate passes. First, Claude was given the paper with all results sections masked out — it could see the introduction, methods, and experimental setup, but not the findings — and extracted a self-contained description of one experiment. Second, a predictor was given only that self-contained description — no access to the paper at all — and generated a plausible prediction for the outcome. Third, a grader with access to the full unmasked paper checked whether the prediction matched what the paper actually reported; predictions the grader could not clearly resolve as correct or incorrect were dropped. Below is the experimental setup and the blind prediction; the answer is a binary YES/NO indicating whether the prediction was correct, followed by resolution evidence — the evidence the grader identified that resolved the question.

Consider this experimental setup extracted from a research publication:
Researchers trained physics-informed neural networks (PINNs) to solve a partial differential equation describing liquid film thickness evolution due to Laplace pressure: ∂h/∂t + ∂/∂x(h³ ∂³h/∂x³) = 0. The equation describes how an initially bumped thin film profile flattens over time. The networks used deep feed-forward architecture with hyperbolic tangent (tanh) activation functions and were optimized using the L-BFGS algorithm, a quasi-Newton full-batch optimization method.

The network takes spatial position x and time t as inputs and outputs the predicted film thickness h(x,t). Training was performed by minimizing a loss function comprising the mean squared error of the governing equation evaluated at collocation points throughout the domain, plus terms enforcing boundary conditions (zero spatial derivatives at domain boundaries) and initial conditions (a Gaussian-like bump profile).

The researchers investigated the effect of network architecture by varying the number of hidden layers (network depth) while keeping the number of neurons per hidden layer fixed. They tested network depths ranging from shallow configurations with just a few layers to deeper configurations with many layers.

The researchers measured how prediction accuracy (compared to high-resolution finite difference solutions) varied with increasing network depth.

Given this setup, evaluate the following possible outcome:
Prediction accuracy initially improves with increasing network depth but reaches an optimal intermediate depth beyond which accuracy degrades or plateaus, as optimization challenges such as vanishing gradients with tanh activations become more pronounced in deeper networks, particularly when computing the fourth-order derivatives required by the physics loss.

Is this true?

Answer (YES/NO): NO